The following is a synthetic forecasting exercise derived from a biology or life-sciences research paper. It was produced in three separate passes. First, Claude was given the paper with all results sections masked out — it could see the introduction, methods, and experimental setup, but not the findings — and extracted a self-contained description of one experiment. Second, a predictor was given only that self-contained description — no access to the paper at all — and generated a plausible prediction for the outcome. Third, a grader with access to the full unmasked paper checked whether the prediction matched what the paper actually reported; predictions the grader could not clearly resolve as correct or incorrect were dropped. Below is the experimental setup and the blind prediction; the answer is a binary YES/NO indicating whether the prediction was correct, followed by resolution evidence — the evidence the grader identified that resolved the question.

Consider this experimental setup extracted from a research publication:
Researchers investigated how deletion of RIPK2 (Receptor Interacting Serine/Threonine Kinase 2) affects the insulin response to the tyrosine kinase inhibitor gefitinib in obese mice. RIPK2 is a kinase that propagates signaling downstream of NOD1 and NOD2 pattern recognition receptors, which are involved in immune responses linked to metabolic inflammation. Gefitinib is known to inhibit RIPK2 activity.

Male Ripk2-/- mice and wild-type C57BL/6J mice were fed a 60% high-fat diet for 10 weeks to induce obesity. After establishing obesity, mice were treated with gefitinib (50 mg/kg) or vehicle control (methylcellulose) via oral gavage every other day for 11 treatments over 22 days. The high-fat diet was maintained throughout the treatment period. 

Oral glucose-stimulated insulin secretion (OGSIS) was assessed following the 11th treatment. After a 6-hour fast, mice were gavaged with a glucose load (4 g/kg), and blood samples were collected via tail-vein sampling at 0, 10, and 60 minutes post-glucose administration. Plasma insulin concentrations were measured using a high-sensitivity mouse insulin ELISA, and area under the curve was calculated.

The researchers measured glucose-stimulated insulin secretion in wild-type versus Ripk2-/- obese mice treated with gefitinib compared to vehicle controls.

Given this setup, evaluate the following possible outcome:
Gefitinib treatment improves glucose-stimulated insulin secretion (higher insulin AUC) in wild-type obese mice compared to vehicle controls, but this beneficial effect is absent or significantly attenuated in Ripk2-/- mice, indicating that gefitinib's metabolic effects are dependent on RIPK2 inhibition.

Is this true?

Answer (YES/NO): NO